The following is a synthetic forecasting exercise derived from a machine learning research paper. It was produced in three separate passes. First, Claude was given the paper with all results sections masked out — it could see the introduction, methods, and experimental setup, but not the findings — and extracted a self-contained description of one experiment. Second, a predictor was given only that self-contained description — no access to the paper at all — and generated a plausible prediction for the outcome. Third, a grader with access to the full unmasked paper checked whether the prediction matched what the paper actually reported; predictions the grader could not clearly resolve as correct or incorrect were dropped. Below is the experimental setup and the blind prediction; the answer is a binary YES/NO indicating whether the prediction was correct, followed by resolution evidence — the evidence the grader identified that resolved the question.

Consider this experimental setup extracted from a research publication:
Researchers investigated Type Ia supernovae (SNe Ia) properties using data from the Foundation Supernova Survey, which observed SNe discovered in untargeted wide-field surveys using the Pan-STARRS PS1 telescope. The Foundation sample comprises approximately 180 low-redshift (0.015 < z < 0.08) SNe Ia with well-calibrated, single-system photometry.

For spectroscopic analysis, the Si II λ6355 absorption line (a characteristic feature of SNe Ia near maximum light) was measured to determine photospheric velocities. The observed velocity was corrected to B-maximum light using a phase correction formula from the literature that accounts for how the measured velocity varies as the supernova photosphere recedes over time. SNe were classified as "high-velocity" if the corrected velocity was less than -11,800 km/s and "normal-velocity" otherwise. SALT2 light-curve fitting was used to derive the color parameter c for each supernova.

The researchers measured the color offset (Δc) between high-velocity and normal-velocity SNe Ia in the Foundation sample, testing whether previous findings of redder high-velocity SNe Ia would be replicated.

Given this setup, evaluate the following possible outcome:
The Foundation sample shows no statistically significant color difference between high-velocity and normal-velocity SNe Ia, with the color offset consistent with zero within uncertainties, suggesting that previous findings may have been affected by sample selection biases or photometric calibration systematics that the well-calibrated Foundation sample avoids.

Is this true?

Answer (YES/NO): YES